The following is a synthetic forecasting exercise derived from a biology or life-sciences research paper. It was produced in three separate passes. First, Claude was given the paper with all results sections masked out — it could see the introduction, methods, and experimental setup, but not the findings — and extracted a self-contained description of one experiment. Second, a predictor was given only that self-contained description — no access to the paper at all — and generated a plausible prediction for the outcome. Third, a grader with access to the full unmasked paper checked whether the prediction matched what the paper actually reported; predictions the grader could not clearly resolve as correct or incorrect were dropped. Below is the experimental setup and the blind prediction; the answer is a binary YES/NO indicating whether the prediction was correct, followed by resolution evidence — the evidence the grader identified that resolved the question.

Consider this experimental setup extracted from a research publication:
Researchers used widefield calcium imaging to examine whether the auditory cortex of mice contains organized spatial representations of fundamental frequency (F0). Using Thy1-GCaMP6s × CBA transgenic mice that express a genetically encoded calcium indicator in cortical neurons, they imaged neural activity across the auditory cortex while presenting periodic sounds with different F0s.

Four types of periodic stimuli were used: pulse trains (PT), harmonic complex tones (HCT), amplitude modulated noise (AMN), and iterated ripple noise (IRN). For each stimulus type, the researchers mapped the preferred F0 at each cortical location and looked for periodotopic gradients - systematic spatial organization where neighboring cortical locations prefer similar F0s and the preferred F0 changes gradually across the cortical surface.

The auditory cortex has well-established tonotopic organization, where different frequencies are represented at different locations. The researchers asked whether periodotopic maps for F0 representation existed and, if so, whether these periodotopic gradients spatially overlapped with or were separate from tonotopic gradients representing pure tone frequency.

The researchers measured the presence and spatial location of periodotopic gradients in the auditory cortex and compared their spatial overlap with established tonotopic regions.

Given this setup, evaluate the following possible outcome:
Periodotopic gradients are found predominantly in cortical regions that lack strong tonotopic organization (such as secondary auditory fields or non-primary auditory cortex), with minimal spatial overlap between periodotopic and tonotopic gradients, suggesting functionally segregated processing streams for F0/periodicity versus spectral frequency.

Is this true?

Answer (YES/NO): YES